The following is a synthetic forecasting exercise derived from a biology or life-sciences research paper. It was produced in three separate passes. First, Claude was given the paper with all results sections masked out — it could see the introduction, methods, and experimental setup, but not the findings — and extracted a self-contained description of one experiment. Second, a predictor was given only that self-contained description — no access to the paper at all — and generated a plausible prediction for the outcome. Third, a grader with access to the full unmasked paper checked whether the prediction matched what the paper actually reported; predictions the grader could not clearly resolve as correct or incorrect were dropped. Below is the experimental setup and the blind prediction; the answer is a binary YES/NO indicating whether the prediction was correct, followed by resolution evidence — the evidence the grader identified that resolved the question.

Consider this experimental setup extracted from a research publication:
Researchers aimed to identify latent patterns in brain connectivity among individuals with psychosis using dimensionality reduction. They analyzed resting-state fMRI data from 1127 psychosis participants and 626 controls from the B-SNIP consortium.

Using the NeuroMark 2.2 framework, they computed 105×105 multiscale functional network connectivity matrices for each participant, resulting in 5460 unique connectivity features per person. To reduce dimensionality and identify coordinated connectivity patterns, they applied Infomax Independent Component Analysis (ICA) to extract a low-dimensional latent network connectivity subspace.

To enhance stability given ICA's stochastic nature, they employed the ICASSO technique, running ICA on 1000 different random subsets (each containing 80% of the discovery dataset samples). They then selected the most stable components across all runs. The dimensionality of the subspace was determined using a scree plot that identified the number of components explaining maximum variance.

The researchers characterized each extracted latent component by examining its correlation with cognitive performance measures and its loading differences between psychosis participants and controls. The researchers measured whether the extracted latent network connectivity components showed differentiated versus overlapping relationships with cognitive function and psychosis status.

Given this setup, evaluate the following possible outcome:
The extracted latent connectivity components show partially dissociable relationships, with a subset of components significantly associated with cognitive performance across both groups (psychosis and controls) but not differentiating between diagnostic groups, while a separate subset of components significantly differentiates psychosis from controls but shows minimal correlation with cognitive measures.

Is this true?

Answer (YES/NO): NO